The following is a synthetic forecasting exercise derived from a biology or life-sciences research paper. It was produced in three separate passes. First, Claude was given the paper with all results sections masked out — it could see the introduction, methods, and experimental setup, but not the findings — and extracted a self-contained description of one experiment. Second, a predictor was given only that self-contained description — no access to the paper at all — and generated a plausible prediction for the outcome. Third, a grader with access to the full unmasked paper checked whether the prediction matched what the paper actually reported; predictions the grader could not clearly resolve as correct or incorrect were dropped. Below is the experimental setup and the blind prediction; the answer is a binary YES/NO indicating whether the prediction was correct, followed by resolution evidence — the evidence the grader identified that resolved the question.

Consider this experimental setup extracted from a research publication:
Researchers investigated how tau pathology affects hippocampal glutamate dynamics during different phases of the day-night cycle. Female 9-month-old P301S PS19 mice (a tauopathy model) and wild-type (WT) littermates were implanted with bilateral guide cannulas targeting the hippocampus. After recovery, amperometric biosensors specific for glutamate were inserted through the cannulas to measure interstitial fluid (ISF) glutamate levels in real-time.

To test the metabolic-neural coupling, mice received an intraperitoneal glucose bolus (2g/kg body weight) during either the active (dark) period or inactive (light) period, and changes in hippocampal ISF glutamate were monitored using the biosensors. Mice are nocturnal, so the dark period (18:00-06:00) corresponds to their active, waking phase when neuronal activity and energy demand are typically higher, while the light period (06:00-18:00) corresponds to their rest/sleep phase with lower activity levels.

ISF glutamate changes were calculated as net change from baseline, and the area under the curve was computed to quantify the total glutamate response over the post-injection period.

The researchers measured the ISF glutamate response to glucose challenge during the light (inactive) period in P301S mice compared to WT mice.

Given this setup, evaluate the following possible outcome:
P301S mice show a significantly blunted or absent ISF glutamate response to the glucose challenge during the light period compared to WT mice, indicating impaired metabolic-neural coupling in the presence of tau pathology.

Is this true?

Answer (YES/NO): NO